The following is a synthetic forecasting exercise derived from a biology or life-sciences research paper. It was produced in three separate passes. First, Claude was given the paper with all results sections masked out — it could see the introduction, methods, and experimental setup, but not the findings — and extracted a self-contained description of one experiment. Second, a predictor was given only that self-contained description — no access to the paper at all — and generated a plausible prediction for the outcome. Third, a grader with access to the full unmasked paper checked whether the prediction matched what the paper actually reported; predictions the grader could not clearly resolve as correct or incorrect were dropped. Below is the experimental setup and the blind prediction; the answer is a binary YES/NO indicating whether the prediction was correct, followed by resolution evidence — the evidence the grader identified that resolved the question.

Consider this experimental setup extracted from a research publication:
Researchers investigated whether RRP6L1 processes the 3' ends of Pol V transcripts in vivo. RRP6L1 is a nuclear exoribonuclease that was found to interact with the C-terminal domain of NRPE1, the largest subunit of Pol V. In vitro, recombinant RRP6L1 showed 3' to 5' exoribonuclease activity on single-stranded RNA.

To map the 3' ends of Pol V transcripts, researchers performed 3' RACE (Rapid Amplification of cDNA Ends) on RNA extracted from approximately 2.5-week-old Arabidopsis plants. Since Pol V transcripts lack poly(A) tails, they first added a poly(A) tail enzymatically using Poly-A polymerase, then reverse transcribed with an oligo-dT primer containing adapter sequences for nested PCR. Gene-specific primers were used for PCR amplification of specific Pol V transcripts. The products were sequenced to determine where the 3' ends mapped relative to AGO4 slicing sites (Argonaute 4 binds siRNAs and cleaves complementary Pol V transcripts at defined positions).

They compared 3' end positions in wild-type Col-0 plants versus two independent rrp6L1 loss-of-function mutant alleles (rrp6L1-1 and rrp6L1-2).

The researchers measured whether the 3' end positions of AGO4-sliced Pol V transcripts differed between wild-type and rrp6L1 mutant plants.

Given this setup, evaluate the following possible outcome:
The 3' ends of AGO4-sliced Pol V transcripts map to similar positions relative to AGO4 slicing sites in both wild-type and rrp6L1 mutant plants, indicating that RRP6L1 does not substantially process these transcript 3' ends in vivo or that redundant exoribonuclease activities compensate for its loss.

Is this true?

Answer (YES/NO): NO